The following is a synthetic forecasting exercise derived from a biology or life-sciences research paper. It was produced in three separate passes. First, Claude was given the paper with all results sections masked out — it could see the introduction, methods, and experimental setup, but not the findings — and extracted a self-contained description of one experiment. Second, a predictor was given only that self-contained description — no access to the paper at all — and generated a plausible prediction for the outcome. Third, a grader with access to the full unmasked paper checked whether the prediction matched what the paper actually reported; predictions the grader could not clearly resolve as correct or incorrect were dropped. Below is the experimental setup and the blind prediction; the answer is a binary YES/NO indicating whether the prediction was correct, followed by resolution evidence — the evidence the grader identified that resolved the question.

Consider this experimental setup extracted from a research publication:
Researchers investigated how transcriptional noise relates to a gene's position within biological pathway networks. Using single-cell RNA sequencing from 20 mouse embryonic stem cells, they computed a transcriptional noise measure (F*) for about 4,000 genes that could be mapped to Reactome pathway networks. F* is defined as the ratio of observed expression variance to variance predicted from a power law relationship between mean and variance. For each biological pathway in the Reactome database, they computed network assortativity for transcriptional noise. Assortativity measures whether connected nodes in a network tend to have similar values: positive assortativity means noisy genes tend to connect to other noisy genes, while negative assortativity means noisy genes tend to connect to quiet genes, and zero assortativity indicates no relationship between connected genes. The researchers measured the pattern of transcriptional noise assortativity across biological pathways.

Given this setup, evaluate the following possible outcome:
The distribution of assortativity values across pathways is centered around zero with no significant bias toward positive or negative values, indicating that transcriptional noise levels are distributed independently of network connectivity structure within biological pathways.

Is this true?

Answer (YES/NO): NO